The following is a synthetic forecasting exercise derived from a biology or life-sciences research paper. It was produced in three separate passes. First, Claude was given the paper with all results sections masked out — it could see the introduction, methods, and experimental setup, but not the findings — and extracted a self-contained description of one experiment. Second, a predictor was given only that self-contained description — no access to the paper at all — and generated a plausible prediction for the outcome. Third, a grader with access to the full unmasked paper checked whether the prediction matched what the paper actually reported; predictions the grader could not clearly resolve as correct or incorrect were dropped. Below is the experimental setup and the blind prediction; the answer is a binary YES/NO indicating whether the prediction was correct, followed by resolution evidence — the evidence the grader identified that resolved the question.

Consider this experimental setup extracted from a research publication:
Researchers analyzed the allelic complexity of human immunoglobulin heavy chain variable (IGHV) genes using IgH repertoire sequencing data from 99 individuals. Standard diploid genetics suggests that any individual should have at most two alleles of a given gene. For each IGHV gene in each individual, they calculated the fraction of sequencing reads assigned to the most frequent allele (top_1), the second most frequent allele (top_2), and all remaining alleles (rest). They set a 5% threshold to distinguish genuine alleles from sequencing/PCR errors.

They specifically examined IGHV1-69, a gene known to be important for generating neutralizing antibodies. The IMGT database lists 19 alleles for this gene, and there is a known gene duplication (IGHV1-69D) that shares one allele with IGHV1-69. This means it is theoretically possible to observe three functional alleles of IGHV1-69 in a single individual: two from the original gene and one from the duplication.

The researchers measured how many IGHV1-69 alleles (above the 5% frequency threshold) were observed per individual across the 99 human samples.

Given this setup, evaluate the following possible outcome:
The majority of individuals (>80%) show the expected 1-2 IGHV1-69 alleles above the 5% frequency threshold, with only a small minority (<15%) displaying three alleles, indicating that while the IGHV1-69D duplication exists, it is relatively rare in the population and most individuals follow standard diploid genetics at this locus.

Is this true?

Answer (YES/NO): NO